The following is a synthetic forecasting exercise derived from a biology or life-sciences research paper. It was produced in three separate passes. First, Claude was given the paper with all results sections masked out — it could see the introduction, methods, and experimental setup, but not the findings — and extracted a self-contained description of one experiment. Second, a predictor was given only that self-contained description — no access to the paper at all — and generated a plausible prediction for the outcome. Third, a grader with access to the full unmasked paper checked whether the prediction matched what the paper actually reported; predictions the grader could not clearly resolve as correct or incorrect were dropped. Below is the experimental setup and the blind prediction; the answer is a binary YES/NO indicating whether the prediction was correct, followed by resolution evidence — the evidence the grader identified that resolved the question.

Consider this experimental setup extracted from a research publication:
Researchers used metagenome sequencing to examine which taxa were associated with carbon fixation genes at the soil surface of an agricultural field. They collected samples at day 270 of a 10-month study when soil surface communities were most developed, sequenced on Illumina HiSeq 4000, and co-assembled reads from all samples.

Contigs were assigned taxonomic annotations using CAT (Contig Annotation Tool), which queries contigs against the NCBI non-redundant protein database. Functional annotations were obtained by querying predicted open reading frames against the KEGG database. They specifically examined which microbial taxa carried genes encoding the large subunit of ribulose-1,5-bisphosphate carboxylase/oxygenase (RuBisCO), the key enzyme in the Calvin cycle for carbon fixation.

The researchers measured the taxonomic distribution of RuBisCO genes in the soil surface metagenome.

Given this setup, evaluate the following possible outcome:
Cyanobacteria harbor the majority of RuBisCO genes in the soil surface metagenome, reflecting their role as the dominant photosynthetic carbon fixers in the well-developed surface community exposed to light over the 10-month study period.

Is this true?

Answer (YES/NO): NO